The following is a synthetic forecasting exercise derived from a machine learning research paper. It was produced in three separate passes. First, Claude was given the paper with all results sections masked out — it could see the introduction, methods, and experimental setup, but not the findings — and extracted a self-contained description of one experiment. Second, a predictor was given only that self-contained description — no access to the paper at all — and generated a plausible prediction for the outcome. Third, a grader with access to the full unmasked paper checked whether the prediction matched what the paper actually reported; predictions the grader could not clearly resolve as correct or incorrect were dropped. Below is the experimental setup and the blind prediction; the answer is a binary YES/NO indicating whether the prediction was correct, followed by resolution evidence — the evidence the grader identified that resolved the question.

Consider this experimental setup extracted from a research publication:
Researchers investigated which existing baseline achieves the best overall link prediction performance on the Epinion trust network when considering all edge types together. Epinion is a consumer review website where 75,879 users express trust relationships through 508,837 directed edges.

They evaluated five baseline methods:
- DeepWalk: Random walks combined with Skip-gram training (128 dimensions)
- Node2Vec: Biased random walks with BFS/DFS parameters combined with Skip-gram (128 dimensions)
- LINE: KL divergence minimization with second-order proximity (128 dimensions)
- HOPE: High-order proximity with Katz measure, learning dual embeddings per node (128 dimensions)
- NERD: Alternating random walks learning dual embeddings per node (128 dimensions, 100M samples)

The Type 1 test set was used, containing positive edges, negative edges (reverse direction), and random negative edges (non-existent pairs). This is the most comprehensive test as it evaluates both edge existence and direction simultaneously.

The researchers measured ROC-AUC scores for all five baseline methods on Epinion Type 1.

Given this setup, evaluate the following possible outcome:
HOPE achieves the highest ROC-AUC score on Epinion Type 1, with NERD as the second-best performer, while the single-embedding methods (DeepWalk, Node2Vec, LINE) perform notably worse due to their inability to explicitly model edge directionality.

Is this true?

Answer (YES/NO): NO